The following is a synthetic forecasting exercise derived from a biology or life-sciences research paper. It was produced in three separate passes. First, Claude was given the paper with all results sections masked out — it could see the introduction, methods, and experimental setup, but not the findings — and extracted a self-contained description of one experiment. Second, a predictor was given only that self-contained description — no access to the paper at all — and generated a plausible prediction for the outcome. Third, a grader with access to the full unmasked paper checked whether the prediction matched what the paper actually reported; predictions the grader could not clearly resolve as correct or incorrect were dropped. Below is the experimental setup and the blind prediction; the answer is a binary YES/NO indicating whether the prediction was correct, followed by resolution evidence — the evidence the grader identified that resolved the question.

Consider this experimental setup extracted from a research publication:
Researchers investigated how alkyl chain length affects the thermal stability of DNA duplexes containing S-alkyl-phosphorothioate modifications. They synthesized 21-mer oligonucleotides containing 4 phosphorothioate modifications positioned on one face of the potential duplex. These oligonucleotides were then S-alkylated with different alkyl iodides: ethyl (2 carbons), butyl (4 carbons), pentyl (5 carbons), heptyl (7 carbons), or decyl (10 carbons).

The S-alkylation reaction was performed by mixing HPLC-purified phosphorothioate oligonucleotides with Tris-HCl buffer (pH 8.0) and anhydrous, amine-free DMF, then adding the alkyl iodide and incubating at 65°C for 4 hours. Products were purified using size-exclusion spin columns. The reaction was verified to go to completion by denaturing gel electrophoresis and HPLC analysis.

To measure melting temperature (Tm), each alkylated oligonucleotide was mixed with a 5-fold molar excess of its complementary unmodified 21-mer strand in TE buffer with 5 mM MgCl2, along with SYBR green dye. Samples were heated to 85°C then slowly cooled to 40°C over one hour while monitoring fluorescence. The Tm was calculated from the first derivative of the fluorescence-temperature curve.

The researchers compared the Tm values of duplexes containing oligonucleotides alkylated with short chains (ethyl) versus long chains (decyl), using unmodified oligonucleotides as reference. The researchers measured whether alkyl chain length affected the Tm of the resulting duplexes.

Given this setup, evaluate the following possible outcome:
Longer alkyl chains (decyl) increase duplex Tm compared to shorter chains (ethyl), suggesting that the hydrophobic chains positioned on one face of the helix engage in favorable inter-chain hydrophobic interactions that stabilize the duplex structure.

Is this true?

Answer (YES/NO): NO